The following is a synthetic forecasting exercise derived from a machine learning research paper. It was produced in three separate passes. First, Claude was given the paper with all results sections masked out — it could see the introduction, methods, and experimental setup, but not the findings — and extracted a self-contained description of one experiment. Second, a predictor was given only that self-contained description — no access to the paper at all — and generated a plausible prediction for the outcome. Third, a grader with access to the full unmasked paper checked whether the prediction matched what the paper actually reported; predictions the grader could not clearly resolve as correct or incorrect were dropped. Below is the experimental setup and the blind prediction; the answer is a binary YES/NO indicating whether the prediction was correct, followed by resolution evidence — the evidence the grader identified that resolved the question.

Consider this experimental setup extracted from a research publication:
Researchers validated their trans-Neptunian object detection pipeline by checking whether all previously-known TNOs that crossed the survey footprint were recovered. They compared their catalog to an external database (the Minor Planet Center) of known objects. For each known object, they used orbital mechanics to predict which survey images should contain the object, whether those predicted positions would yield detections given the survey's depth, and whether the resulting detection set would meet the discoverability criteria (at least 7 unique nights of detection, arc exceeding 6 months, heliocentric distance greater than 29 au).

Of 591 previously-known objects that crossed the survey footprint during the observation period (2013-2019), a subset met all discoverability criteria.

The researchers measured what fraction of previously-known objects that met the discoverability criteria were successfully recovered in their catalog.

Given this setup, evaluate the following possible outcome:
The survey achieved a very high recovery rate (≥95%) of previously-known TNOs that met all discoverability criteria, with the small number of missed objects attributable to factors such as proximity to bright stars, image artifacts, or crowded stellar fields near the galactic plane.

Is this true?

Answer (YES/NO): NO